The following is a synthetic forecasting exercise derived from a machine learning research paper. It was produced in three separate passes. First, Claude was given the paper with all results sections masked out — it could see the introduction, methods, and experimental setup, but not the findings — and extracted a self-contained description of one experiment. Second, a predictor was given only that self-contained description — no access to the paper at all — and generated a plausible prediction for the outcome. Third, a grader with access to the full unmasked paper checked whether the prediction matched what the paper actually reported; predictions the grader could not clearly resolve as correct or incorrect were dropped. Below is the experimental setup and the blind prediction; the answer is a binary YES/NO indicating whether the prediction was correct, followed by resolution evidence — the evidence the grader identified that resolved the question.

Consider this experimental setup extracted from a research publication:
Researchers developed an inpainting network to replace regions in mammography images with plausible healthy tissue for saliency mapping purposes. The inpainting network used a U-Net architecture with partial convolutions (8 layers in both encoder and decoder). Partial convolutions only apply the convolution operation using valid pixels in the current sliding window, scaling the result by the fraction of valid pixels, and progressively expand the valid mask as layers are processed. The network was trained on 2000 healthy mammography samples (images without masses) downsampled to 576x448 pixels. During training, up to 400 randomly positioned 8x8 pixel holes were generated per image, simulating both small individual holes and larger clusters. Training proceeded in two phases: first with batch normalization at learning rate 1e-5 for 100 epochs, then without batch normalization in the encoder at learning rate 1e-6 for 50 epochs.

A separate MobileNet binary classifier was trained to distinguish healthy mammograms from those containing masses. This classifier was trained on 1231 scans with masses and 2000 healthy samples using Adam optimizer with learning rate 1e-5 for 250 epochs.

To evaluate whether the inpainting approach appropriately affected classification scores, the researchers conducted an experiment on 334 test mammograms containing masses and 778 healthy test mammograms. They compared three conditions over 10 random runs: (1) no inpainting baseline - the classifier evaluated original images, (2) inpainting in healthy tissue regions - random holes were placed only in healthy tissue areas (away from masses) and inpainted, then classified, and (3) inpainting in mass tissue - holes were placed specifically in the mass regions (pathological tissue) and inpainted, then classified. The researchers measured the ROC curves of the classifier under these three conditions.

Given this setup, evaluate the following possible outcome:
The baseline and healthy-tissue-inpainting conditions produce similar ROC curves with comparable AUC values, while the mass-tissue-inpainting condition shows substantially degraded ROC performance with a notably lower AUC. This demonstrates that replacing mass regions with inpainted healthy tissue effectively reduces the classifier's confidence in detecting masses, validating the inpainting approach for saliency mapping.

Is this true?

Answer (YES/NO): YES